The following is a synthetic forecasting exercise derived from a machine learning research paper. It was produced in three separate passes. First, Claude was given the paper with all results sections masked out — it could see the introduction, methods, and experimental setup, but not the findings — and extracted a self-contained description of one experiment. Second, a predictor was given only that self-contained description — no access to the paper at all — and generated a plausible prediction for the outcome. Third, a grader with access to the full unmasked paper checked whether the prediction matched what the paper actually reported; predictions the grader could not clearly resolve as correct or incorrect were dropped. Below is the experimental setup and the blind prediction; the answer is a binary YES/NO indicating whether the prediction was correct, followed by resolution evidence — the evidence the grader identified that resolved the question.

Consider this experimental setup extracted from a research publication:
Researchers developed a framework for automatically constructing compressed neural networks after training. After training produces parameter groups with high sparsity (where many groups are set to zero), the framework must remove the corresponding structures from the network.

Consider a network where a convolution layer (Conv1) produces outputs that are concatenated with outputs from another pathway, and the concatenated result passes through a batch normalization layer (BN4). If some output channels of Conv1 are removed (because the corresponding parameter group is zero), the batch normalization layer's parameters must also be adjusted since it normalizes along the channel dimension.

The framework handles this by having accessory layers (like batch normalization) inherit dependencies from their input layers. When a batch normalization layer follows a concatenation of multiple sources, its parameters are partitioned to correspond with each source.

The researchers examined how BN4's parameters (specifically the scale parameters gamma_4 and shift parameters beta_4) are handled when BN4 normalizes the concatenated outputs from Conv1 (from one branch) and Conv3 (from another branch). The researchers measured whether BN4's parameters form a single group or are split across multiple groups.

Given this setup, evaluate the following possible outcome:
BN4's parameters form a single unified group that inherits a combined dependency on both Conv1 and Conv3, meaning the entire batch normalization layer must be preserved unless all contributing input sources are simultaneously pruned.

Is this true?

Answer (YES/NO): NO